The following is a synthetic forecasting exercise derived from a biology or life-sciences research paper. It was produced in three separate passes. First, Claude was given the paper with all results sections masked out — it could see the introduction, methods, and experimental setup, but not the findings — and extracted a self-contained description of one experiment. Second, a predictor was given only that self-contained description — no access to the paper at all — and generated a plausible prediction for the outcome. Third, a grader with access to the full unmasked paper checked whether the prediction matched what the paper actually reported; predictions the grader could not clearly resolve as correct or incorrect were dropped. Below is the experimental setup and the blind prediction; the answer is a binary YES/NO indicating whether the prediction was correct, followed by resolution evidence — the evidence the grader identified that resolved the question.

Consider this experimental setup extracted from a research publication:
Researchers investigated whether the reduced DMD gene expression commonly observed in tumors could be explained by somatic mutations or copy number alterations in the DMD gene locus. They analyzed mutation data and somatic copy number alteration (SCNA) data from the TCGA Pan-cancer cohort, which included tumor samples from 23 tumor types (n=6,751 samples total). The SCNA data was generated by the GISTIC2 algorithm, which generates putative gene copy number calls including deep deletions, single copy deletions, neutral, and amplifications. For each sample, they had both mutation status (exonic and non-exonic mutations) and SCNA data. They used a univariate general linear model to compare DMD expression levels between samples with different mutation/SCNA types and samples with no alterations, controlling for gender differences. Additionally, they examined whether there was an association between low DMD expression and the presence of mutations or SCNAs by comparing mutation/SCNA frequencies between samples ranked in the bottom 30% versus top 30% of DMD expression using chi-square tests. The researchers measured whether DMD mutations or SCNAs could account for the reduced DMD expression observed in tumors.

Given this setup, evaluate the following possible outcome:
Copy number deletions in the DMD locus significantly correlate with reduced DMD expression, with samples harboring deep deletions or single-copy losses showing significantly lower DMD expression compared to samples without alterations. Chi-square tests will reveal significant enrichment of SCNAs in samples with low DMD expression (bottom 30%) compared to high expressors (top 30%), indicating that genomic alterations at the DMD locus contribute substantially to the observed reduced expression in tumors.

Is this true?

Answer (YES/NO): NO